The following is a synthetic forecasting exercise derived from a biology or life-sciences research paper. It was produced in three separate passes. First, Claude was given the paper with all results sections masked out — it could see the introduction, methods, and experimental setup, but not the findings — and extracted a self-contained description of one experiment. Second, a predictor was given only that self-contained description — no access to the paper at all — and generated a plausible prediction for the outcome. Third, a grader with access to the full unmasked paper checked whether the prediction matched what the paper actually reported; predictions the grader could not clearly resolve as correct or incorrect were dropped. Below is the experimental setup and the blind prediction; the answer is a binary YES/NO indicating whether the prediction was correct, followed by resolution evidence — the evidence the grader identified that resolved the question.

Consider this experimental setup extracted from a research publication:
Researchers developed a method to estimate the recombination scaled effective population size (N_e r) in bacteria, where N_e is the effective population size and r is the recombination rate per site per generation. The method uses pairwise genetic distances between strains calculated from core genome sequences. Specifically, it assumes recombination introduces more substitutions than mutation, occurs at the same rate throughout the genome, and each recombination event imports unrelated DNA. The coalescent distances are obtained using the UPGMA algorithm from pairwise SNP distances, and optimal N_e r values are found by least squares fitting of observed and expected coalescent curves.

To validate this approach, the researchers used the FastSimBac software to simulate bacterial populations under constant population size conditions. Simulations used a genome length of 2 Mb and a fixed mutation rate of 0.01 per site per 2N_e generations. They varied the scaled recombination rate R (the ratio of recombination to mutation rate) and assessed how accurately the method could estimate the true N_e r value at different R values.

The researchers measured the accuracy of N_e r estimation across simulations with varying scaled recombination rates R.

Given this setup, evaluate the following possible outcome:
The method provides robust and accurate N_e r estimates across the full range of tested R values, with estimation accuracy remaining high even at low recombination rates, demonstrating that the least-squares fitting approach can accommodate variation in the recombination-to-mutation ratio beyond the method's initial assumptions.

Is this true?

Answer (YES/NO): NO